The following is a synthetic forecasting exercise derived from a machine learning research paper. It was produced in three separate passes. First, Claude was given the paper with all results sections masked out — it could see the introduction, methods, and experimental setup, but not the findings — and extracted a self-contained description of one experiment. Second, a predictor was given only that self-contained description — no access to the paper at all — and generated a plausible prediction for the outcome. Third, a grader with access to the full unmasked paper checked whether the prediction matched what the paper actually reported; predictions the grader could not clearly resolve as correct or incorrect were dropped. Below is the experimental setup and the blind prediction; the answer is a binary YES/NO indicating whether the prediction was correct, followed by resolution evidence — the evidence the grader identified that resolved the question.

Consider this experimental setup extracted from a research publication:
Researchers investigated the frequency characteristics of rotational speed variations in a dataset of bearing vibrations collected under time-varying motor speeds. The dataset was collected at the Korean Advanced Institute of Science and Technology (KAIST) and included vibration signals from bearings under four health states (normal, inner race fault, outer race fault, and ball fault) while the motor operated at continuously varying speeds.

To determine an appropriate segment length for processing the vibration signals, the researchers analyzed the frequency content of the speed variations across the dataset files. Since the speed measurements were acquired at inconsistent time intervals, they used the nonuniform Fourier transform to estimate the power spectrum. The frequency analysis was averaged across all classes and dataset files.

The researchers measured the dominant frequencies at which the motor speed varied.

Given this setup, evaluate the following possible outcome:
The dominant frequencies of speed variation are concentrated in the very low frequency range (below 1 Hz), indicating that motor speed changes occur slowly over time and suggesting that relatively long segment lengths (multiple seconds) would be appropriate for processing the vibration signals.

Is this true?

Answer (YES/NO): NO